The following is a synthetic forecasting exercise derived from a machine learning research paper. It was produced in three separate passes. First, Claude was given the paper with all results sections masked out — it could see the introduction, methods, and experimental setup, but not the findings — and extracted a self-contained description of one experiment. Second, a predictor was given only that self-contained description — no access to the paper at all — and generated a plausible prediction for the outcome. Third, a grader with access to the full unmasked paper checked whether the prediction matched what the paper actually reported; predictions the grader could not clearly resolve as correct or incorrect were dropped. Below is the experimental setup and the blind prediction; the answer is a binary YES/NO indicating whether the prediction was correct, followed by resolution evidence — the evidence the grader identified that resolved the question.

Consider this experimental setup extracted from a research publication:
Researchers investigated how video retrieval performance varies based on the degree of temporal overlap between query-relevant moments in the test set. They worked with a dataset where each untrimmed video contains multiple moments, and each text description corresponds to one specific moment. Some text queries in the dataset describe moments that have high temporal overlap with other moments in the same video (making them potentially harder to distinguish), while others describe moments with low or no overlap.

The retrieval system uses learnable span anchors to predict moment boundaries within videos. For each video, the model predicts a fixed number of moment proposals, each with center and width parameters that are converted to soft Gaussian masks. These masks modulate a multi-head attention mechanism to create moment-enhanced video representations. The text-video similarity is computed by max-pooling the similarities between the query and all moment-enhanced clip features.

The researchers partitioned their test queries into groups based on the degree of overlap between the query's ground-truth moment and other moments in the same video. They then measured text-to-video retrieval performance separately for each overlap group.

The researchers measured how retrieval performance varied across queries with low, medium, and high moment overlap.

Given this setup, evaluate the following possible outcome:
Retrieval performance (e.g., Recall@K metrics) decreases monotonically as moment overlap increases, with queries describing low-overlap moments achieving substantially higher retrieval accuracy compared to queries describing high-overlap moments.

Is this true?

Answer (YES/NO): NO